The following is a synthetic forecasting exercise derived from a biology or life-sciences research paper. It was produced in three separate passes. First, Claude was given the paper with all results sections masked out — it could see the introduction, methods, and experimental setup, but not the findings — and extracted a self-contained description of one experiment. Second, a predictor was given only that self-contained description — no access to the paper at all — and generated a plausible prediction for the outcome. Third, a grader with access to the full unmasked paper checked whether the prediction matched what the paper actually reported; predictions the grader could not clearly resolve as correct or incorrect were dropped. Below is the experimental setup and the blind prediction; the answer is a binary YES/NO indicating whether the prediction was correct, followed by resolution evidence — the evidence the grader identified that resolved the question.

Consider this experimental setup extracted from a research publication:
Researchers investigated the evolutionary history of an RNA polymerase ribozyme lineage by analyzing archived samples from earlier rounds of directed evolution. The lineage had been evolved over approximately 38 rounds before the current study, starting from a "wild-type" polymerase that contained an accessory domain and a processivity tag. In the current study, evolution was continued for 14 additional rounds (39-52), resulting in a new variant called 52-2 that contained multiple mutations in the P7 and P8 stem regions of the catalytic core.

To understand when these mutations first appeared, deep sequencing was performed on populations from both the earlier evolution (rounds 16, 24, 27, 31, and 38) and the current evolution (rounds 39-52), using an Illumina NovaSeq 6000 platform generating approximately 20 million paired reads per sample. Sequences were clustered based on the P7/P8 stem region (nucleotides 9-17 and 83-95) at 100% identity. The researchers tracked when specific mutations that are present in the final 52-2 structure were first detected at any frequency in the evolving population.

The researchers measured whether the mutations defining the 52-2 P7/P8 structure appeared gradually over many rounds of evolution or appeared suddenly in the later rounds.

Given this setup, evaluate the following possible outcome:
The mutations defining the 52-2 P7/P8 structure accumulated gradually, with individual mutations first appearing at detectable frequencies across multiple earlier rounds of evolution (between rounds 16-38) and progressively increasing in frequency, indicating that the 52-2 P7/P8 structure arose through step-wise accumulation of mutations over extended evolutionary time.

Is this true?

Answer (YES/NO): YES